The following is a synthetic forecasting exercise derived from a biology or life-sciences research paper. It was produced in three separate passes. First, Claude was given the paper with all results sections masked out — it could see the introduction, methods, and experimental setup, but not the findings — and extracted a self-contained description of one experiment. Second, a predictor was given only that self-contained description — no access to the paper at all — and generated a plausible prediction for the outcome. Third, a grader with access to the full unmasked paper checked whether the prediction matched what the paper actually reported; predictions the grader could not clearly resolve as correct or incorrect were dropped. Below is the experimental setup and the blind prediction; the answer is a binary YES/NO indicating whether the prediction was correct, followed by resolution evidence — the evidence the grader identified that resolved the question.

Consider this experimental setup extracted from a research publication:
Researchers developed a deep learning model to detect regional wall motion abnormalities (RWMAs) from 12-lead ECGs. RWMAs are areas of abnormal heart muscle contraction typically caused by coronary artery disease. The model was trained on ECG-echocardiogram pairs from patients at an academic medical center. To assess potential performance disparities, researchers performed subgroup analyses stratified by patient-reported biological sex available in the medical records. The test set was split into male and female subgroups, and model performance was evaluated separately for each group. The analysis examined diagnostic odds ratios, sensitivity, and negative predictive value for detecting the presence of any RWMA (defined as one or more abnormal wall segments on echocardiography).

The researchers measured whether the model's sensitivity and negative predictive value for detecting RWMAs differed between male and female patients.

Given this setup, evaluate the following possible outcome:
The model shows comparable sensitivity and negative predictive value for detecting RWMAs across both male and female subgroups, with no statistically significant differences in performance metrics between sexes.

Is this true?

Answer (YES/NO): YES